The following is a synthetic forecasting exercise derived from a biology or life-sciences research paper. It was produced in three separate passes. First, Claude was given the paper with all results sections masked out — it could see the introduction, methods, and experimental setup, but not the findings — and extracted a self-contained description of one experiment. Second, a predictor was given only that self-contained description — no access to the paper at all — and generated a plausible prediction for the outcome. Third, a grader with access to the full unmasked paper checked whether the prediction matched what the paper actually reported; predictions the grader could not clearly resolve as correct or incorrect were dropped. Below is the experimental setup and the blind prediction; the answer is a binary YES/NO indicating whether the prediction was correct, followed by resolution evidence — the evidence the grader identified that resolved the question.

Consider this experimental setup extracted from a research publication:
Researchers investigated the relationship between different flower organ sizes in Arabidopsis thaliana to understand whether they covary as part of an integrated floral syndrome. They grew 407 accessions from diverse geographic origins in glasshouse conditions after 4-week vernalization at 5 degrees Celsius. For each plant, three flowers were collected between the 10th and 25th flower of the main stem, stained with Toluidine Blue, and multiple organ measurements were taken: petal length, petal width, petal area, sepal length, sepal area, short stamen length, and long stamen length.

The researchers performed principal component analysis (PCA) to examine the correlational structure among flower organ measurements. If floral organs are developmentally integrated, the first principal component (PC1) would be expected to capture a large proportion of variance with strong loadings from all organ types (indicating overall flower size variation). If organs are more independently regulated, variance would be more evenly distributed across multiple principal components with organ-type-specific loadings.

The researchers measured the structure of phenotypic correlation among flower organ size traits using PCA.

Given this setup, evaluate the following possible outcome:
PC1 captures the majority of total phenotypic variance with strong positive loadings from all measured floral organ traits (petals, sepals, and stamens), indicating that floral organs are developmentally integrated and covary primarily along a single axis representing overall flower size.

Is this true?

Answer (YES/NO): NO